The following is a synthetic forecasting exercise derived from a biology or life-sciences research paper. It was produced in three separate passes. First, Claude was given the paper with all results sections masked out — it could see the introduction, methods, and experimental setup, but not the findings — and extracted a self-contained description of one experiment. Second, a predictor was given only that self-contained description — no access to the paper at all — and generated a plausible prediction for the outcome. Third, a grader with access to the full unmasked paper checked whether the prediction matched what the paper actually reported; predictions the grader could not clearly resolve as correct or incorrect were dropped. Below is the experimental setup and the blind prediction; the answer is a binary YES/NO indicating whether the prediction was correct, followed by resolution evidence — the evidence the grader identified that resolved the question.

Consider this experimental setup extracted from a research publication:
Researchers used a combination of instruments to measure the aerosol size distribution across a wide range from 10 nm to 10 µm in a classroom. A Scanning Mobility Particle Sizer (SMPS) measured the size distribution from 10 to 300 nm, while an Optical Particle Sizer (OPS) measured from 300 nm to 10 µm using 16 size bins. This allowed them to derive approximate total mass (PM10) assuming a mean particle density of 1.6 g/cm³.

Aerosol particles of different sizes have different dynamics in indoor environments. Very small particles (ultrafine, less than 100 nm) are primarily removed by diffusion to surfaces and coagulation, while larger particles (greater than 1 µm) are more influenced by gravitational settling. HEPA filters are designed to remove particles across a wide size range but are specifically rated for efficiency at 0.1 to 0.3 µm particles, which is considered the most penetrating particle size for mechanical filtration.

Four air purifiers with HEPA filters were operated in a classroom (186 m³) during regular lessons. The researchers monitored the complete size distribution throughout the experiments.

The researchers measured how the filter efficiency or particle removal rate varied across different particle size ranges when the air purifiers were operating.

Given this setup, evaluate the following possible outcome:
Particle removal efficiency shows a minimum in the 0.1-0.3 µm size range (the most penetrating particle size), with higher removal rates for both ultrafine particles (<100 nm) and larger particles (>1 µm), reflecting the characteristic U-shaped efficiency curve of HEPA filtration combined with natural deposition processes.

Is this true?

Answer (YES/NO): NO